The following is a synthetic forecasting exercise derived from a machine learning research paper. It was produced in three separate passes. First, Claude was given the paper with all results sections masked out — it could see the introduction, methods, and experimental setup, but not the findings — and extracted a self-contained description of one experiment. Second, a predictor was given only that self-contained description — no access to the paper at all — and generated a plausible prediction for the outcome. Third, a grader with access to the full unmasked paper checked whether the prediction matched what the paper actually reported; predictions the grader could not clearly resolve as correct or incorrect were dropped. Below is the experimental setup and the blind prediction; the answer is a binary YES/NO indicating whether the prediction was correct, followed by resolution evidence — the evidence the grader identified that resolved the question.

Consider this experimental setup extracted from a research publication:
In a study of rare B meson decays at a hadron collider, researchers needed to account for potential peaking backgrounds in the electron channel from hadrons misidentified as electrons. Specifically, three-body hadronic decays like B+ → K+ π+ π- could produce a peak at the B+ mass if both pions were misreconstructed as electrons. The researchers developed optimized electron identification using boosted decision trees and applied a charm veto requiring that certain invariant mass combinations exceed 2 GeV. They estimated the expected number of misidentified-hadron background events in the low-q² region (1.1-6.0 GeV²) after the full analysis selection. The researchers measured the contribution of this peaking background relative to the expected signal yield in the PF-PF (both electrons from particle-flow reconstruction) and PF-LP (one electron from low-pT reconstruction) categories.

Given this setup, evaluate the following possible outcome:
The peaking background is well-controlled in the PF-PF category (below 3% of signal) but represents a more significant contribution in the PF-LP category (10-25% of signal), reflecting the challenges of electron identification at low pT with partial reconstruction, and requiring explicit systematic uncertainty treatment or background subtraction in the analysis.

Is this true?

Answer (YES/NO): NO